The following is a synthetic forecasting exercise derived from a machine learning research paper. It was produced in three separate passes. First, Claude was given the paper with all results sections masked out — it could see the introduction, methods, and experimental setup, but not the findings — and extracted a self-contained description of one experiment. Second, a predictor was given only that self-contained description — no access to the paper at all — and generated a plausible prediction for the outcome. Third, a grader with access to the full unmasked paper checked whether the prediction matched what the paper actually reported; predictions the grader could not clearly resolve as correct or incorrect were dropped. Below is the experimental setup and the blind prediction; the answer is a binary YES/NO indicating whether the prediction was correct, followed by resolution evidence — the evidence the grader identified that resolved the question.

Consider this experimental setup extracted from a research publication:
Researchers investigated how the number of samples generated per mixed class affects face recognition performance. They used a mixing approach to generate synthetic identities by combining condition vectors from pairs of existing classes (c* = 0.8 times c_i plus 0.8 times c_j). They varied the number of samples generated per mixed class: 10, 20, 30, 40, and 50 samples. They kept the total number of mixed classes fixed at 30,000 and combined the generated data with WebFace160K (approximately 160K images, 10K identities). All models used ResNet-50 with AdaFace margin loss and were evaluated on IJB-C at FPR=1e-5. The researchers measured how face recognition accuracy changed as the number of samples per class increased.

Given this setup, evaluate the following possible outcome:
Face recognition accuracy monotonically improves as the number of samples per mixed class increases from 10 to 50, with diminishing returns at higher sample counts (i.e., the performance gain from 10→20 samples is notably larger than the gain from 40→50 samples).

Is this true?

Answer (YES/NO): NO